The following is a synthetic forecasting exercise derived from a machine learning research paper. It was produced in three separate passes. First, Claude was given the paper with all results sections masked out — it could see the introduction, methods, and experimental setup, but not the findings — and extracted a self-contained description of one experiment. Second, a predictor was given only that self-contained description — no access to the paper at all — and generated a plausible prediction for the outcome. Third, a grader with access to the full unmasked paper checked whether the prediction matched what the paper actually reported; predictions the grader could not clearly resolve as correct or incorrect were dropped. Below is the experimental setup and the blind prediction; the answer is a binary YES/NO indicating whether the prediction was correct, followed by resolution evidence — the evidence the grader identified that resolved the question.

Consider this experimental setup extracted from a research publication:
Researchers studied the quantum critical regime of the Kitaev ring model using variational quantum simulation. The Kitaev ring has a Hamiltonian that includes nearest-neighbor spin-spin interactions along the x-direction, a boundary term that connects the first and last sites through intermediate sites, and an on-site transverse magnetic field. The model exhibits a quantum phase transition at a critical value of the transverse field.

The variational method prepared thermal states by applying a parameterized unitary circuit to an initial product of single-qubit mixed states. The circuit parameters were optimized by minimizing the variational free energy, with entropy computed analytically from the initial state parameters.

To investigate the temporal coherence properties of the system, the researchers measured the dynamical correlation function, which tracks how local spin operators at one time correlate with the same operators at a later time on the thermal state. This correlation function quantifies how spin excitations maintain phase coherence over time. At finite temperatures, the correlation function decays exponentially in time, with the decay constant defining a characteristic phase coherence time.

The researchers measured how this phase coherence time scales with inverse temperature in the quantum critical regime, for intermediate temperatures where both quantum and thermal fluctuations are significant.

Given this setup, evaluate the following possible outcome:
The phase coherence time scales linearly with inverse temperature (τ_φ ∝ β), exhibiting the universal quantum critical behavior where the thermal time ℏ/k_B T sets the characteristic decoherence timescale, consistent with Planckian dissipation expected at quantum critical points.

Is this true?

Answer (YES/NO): YES